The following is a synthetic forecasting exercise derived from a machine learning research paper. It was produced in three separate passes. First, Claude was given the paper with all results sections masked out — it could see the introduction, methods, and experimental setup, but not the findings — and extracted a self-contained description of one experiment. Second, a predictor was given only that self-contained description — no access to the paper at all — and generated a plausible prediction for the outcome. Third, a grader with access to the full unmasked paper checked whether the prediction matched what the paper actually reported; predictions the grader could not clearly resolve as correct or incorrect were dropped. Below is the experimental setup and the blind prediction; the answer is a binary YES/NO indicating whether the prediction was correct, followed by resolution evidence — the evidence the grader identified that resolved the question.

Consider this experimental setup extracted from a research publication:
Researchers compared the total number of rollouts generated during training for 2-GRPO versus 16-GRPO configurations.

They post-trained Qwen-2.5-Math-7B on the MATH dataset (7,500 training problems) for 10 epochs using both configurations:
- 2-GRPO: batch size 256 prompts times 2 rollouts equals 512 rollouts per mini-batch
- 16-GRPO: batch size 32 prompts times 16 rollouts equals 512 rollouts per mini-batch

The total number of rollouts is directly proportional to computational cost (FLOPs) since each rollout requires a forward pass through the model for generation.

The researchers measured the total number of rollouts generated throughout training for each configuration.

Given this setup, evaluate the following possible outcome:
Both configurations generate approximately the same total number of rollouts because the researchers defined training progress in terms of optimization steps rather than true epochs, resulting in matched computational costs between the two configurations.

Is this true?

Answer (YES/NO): NO